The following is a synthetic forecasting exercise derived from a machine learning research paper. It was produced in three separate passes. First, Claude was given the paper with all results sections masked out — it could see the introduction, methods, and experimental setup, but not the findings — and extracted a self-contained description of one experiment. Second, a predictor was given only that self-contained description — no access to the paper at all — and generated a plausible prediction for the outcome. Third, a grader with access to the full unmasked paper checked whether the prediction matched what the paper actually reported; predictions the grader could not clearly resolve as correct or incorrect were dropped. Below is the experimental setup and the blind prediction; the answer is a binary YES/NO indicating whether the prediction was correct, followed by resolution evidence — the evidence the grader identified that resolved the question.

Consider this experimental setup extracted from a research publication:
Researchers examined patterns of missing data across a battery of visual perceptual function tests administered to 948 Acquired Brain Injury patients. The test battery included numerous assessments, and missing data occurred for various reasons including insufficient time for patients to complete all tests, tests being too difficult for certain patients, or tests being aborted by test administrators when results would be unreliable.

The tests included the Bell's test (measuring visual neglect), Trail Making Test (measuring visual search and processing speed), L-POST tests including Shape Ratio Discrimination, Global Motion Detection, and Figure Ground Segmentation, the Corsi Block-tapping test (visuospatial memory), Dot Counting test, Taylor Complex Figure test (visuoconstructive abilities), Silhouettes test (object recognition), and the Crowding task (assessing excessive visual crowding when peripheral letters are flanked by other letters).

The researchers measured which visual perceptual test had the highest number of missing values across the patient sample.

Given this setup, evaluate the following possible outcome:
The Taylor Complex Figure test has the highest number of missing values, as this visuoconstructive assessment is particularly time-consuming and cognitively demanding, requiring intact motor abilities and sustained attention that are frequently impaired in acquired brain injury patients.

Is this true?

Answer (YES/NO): NO